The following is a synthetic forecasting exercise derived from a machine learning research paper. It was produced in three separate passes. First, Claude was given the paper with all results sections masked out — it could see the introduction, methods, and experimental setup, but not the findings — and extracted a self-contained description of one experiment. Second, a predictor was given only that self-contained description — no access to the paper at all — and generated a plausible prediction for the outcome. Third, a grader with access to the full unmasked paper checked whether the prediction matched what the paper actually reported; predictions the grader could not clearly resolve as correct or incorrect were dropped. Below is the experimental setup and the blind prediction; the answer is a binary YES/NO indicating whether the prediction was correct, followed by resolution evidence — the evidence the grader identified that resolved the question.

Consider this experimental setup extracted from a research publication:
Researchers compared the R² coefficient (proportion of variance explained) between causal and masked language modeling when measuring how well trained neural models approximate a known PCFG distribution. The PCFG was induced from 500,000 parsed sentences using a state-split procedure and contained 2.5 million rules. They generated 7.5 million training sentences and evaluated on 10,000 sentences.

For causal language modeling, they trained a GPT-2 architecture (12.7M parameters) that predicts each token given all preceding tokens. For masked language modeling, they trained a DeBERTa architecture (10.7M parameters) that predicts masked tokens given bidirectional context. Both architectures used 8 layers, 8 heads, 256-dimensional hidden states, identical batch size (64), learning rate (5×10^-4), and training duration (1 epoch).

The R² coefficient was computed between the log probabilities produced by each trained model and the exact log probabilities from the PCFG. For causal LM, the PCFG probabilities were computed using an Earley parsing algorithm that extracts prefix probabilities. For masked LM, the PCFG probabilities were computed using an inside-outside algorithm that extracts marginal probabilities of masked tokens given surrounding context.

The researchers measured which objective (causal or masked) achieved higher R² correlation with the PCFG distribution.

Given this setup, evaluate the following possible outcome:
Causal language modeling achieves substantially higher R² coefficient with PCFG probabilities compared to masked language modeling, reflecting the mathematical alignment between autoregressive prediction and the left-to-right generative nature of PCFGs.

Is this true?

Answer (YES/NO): YES